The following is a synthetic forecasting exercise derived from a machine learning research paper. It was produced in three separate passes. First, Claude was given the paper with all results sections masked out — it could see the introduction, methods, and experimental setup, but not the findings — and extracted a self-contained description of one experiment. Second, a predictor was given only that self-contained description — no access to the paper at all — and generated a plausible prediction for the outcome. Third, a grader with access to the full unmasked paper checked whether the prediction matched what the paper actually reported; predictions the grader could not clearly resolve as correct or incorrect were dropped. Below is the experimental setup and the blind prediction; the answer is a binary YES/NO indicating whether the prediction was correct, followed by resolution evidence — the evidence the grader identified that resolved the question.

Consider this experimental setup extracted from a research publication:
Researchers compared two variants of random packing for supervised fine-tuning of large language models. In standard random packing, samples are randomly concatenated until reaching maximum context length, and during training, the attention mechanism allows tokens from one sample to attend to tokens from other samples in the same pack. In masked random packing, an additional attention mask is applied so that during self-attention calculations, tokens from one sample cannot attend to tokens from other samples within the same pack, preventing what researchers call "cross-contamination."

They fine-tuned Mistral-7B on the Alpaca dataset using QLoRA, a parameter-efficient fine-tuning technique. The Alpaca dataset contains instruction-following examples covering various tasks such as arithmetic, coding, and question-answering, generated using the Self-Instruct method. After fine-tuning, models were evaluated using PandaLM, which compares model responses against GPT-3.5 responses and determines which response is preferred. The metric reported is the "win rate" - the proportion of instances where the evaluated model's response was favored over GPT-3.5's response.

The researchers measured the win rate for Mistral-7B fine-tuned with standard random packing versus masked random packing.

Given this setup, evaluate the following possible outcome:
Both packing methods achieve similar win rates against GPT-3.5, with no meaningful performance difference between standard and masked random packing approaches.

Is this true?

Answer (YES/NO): YES